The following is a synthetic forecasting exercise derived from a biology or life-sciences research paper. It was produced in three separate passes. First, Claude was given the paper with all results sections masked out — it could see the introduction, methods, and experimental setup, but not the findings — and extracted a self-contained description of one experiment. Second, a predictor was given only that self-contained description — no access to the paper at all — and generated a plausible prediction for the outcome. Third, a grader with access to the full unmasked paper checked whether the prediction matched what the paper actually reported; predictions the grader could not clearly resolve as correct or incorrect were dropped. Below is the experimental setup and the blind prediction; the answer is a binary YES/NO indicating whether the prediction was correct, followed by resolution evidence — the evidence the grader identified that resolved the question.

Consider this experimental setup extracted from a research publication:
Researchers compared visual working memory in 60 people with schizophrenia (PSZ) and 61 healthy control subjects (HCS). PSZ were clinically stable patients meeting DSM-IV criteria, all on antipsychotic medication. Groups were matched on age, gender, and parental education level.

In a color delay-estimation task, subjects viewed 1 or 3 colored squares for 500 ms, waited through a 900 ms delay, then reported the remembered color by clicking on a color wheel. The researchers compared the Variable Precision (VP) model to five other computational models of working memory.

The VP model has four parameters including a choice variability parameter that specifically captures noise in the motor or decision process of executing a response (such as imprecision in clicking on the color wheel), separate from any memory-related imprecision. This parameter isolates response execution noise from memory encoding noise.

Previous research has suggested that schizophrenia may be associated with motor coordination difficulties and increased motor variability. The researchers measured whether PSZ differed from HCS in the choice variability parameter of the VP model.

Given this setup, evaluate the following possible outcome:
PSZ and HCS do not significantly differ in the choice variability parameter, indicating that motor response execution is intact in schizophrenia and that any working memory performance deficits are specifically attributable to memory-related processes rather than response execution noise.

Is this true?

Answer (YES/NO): YES